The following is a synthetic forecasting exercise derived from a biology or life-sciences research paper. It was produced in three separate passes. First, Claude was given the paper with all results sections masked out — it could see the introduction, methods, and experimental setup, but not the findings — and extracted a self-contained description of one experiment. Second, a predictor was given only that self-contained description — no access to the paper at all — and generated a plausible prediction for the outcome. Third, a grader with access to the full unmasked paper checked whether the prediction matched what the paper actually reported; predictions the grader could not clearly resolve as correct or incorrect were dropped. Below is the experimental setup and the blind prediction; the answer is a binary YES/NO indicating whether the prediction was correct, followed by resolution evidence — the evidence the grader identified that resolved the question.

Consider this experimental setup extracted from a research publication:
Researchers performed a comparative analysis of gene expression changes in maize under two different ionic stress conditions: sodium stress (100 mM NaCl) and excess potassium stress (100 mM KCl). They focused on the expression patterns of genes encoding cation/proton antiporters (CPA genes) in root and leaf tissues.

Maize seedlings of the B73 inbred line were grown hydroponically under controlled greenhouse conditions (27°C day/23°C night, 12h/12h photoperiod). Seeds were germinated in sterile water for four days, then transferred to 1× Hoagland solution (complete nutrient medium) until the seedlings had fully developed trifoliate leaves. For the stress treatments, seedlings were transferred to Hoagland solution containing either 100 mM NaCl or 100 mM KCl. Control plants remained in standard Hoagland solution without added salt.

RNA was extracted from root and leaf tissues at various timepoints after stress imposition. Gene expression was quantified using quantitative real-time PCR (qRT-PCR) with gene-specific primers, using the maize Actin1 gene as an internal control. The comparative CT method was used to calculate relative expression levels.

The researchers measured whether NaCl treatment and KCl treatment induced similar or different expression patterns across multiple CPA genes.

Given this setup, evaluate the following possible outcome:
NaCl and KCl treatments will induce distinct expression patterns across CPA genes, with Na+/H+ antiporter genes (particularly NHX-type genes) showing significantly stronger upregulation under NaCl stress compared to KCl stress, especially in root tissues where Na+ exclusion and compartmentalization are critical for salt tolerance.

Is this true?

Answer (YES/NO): NO